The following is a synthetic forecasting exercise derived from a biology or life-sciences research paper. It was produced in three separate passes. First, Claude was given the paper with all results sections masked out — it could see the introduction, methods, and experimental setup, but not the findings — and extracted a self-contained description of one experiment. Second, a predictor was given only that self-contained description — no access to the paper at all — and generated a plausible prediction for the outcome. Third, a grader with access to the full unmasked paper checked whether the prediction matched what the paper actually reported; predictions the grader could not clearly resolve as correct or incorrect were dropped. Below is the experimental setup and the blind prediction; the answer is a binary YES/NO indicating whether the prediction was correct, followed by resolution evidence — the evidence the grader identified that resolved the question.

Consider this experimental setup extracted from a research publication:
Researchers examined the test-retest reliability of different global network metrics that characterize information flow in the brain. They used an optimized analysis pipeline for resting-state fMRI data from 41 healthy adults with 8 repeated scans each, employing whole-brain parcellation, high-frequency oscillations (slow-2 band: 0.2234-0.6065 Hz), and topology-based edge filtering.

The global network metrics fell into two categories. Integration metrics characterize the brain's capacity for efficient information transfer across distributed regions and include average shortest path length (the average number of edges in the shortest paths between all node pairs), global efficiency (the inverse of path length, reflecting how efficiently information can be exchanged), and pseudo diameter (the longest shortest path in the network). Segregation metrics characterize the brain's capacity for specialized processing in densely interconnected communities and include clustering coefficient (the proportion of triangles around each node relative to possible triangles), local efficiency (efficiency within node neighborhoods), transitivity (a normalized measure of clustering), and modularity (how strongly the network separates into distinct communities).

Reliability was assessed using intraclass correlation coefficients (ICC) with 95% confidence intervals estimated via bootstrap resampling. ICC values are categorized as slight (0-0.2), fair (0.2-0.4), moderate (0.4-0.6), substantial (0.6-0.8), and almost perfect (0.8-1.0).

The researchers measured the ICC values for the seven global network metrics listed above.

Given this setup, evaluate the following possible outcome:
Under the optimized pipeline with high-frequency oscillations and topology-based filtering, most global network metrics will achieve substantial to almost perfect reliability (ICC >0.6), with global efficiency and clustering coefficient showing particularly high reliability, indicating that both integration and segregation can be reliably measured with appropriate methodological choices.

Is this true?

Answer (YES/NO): YES